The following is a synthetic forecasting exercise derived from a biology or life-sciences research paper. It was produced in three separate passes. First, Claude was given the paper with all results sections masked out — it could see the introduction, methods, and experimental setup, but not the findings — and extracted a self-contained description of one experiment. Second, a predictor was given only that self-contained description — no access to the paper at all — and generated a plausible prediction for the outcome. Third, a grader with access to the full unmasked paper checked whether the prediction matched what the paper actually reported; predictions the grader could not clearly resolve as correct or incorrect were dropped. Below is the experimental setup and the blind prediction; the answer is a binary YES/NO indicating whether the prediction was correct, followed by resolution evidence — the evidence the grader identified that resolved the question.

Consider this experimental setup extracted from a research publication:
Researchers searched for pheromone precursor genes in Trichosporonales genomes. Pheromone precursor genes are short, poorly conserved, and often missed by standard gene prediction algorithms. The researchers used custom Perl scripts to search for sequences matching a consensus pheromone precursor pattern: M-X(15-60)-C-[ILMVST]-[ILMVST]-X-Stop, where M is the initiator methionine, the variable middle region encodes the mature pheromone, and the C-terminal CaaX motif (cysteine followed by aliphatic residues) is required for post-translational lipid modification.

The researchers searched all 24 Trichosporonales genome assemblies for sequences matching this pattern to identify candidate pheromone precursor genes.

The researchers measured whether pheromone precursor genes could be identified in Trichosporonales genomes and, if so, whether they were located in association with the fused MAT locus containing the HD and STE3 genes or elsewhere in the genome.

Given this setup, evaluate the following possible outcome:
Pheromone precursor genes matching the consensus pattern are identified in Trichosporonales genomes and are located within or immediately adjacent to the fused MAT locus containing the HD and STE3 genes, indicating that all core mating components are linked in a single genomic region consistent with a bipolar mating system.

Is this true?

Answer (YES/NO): YES